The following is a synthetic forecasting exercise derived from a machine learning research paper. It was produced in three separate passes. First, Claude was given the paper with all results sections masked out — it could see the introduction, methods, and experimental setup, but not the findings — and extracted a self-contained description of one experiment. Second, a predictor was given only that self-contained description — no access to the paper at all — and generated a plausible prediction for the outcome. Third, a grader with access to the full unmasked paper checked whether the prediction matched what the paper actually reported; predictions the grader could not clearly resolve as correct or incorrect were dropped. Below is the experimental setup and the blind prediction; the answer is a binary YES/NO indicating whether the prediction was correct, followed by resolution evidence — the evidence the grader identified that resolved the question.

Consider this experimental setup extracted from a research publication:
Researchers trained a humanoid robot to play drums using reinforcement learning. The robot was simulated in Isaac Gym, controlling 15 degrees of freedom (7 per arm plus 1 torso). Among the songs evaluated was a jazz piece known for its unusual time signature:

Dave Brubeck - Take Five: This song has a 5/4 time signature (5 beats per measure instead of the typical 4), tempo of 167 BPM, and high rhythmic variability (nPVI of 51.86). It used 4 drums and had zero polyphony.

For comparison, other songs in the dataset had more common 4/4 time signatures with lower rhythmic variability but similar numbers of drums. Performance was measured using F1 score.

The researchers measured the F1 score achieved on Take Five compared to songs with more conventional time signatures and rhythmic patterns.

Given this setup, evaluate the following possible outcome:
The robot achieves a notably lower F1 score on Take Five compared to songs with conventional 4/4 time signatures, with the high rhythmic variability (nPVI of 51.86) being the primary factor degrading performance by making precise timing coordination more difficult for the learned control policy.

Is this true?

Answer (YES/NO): YES